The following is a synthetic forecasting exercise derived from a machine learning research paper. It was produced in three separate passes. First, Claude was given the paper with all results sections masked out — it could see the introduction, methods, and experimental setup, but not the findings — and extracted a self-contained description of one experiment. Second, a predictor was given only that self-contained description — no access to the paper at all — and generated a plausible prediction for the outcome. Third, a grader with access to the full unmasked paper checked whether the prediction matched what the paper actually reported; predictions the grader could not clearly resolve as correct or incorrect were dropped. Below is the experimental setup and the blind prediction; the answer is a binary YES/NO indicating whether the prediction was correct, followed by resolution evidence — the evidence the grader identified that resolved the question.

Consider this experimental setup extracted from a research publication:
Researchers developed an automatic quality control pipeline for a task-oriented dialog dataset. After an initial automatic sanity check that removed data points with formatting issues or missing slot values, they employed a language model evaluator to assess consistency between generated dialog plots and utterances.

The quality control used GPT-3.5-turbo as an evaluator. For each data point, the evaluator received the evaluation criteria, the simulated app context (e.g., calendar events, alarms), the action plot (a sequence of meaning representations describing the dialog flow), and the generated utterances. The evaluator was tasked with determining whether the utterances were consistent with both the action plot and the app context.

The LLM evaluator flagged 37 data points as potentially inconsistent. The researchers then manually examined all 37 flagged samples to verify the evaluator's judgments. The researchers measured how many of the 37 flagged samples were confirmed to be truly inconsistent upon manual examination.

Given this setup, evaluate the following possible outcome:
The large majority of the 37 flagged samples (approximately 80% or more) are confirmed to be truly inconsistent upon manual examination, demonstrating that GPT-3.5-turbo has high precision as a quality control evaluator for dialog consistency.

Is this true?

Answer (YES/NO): YES